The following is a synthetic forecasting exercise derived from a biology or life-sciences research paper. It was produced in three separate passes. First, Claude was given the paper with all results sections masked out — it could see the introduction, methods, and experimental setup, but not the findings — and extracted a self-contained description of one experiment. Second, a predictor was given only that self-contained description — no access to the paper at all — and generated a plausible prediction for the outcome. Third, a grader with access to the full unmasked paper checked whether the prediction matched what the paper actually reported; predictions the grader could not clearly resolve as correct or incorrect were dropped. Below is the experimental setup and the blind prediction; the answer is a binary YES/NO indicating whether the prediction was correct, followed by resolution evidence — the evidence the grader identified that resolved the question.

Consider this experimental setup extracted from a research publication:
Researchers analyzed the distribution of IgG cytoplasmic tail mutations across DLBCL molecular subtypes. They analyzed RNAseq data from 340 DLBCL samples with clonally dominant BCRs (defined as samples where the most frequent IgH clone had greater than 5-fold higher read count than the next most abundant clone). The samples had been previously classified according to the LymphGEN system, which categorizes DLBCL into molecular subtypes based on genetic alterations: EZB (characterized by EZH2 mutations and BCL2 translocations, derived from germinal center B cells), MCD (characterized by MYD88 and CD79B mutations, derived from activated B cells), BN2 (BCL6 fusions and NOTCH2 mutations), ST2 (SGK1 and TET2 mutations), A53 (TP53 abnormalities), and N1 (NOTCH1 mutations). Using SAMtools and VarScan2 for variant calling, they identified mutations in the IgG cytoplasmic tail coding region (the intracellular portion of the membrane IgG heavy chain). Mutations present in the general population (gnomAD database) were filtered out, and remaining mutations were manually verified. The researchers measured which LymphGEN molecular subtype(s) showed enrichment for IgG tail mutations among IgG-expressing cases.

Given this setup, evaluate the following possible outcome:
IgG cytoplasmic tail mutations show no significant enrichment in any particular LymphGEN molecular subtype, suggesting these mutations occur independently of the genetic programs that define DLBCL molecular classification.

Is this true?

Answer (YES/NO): NO